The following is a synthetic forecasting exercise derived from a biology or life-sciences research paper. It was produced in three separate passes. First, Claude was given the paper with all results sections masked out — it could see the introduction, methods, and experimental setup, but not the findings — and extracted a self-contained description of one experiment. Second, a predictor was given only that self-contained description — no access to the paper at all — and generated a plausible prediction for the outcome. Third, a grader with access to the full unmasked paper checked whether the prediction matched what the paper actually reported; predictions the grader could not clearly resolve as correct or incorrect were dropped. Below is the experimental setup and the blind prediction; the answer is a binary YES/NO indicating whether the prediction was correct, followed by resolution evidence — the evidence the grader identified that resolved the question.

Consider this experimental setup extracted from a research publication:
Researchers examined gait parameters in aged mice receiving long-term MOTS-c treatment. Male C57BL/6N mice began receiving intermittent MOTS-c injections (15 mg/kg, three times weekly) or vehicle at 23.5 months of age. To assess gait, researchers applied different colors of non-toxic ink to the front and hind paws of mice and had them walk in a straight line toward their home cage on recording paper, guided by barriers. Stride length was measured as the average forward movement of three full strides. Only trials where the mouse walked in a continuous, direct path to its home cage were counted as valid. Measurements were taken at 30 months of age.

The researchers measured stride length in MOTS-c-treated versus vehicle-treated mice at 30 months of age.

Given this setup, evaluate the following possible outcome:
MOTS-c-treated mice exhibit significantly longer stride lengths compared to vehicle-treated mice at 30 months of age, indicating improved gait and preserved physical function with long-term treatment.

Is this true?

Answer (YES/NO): YES